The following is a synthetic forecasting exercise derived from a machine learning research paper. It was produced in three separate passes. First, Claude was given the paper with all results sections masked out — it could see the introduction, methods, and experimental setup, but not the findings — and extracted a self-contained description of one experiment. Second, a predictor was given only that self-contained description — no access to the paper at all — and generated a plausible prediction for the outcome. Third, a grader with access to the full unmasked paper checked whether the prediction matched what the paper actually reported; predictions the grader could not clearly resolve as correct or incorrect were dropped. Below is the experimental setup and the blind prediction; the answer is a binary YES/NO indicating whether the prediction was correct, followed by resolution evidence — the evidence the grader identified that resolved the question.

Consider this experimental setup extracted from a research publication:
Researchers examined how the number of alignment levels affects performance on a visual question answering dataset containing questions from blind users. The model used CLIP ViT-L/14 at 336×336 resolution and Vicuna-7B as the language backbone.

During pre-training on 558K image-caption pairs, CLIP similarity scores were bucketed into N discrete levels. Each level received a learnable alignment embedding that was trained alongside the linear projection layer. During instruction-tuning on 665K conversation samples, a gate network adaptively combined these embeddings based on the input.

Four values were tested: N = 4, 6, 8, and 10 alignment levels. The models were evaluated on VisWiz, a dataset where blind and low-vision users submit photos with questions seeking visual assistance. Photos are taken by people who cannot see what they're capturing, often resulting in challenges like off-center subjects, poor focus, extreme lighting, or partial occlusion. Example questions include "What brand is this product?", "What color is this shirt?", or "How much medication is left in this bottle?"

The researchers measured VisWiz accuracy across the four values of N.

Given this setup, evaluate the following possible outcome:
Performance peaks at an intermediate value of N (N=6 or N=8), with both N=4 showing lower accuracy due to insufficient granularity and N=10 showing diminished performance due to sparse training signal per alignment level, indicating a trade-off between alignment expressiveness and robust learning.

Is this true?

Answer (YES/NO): NO